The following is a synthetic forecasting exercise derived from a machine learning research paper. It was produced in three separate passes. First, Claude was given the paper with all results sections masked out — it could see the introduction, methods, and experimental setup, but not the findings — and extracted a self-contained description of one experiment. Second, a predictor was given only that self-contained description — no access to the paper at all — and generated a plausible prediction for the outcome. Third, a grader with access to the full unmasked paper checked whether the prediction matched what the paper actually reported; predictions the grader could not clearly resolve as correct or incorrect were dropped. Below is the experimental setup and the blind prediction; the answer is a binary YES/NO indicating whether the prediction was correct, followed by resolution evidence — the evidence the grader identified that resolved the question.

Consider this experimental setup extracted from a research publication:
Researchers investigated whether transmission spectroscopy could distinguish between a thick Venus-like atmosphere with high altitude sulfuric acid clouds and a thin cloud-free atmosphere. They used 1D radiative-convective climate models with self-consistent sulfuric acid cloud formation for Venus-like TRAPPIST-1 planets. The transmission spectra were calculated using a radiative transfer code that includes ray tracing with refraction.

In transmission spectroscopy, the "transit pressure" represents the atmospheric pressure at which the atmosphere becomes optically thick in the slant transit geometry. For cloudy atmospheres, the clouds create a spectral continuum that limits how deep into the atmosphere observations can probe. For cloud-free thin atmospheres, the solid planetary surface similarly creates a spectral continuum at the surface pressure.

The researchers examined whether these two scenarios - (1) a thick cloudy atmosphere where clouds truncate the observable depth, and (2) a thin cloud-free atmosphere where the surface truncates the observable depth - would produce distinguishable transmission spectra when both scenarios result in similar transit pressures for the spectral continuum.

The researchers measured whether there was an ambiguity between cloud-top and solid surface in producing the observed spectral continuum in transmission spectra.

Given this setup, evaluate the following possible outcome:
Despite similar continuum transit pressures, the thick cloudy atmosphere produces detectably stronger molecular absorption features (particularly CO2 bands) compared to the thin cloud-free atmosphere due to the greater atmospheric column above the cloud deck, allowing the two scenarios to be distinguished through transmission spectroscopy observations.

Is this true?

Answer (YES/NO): NO